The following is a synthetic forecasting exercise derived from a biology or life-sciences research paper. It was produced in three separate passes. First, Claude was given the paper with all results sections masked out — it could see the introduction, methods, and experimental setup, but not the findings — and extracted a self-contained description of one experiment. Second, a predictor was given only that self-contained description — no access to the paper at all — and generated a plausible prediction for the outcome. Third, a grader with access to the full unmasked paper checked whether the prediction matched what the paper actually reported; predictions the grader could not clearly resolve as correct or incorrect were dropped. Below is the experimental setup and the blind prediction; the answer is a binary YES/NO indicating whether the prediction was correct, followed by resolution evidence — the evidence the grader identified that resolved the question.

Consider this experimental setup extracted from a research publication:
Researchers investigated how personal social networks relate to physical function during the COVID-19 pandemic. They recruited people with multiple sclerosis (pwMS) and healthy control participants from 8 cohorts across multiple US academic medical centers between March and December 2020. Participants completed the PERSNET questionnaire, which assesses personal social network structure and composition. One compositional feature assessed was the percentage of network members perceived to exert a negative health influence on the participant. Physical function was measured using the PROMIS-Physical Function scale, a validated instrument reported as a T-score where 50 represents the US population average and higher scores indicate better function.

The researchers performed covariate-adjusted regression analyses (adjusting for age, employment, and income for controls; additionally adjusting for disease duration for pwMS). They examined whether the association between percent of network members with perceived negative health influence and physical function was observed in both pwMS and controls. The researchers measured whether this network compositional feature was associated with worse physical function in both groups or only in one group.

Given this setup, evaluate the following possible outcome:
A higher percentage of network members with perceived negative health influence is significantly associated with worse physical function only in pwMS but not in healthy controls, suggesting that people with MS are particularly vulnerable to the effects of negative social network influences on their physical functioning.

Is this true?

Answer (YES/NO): NO